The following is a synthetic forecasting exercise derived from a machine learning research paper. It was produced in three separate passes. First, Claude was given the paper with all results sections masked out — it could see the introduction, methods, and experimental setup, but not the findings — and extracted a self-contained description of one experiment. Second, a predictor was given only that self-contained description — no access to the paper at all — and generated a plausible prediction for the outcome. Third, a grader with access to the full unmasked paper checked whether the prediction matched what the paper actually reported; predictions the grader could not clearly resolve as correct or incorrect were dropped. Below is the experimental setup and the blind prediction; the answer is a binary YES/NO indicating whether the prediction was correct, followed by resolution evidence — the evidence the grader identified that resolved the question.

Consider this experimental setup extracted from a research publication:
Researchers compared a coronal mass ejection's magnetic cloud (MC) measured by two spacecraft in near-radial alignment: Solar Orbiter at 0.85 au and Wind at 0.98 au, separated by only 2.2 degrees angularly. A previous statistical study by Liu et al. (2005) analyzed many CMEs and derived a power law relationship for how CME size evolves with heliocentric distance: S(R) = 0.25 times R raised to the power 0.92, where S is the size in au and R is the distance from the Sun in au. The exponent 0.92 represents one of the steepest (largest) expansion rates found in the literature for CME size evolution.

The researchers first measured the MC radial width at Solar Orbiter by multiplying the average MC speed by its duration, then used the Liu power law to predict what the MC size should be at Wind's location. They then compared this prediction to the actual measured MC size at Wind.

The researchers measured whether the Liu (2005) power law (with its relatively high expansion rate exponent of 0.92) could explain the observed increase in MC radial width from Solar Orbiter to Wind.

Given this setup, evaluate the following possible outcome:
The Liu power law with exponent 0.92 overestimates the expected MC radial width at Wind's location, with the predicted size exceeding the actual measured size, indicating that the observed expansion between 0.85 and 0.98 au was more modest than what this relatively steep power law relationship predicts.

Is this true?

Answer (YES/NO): NO